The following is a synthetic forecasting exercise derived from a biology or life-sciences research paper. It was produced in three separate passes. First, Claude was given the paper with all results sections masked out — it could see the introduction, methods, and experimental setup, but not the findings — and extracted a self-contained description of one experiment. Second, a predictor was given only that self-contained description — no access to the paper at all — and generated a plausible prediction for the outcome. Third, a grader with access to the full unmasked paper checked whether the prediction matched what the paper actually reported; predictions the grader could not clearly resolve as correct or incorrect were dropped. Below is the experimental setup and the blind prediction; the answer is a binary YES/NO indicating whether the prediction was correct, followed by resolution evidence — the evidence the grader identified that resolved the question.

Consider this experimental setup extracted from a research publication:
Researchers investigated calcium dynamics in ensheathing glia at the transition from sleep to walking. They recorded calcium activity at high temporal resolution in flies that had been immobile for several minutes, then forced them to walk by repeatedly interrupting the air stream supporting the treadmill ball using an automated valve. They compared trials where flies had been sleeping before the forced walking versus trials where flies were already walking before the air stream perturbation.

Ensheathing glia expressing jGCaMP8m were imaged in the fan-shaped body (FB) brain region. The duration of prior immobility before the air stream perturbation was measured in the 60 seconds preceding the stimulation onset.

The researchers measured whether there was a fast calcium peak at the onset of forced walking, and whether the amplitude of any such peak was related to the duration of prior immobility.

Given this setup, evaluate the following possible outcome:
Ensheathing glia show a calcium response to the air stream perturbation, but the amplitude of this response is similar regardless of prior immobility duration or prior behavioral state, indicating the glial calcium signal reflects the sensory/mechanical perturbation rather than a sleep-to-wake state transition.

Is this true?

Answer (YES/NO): NO